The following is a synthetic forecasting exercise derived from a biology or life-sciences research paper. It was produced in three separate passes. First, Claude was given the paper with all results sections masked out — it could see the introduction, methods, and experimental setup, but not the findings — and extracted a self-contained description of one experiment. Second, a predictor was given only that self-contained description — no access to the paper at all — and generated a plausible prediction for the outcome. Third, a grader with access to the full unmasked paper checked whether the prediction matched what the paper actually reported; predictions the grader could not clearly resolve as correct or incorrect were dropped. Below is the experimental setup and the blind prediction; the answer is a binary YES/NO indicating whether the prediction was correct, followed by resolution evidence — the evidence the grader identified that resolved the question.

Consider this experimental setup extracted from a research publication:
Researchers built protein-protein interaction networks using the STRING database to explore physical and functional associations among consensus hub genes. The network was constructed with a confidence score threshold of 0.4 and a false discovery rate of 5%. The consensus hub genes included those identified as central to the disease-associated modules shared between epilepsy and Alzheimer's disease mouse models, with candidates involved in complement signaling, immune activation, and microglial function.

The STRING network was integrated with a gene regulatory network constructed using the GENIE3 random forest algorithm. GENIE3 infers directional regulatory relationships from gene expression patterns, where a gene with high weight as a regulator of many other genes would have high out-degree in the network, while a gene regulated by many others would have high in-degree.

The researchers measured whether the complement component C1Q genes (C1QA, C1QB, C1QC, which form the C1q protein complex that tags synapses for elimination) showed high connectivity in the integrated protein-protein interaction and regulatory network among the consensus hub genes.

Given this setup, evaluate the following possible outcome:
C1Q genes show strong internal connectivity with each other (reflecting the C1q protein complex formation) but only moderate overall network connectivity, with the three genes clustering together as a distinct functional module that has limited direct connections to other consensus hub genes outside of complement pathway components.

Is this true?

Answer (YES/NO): NO